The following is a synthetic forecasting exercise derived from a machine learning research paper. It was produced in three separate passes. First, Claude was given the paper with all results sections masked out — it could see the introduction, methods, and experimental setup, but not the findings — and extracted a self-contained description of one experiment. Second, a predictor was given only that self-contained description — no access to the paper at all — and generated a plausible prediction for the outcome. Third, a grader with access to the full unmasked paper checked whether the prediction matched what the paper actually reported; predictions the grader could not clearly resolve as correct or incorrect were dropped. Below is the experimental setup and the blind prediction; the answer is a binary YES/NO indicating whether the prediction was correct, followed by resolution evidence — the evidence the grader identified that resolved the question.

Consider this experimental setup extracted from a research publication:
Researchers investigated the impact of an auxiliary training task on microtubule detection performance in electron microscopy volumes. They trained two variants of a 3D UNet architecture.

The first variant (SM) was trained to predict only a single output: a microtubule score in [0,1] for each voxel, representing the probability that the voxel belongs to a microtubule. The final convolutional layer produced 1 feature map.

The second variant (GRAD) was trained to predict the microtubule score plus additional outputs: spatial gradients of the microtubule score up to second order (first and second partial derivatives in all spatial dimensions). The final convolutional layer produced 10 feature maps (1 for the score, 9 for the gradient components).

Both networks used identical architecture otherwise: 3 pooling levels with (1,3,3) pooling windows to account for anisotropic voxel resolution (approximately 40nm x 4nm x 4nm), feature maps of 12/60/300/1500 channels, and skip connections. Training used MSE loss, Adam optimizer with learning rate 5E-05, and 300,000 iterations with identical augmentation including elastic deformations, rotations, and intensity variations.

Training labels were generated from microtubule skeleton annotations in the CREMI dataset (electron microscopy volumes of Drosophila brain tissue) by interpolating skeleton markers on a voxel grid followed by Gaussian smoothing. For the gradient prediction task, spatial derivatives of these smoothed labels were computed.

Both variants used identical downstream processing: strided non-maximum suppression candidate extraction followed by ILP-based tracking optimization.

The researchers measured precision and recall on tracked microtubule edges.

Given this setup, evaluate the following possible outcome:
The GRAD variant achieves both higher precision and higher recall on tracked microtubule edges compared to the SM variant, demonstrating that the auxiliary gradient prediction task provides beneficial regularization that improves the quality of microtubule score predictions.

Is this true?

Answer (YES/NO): NO